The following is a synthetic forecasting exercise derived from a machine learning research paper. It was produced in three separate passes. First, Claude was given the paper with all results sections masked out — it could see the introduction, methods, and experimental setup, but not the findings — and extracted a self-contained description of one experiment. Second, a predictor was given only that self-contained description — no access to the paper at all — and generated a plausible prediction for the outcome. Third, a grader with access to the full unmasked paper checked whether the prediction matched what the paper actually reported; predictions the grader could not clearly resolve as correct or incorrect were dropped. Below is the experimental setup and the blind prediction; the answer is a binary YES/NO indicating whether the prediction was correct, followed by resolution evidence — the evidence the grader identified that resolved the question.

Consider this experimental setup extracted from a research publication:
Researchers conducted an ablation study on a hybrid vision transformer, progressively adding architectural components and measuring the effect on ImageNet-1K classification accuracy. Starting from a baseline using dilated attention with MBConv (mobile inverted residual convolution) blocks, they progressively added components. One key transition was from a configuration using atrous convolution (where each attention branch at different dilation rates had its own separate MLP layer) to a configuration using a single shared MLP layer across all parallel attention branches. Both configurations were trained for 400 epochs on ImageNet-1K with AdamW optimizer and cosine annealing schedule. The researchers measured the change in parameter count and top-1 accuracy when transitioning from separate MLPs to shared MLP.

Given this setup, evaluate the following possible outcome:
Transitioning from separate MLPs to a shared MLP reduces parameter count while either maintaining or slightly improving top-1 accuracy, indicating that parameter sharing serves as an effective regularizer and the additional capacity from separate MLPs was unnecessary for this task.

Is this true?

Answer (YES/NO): YES